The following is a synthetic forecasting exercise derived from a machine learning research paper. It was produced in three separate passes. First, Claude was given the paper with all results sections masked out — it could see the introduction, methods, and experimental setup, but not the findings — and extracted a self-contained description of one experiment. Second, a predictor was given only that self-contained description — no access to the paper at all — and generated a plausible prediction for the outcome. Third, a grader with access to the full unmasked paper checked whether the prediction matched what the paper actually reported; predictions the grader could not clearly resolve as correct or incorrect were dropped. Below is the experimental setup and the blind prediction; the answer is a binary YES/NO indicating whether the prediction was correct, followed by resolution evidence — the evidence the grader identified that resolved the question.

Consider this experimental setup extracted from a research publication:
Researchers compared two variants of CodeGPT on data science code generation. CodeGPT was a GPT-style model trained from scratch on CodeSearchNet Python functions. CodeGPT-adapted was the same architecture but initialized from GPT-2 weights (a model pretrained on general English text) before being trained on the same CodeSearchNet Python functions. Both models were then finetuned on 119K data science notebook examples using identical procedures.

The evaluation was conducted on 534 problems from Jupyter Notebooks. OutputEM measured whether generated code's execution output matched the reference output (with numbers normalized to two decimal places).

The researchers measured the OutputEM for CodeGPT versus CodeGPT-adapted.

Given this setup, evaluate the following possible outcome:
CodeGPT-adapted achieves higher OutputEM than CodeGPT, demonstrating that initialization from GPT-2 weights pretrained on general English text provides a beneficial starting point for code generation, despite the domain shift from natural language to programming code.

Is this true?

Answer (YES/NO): NO